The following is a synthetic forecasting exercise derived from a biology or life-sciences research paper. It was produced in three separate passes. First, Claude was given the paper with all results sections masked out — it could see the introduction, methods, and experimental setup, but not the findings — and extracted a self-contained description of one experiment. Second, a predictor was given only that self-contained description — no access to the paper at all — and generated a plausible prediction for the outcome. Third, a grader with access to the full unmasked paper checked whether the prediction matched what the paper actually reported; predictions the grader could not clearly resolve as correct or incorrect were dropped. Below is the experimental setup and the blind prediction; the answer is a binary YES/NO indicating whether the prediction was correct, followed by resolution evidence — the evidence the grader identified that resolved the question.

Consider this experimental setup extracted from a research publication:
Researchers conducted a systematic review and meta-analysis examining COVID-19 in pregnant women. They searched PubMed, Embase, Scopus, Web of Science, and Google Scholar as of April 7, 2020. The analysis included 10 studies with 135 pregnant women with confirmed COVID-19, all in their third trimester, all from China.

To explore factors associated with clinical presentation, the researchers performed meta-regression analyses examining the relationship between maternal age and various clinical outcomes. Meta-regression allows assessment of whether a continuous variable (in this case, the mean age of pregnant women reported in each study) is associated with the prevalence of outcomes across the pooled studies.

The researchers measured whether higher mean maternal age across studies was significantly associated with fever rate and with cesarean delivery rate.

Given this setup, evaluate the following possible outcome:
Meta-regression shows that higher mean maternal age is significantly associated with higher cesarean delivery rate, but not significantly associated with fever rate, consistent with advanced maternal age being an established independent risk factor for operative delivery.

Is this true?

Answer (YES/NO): NO